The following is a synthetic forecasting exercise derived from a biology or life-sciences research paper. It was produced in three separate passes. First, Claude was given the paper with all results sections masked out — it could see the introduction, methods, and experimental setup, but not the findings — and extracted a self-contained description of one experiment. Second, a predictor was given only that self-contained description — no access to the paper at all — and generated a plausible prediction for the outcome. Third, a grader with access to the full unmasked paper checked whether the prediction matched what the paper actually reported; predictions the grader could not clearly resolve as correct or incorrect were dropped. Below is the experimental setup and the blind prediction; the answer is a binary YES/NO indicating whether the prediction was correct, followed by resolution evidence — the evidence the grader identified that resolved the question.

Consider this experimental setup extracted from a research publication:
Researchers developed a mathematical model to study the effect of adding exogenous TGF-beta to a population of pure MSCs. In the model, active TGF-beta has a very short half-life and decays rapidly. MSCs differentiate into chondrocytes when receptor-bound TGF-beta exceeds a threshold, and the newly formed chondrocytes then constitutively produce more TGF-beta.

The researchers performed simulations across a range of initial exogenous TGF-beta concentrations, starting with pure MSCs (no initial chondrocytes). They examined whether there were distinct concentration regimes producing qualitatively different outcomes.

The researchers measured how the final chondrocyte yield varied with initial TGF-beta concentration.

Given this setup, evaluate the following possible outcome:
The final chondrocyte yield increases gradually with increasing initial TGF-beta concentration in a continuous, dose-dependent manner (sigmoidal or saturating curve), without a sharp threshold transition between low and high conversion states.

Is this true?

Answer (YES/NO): NO